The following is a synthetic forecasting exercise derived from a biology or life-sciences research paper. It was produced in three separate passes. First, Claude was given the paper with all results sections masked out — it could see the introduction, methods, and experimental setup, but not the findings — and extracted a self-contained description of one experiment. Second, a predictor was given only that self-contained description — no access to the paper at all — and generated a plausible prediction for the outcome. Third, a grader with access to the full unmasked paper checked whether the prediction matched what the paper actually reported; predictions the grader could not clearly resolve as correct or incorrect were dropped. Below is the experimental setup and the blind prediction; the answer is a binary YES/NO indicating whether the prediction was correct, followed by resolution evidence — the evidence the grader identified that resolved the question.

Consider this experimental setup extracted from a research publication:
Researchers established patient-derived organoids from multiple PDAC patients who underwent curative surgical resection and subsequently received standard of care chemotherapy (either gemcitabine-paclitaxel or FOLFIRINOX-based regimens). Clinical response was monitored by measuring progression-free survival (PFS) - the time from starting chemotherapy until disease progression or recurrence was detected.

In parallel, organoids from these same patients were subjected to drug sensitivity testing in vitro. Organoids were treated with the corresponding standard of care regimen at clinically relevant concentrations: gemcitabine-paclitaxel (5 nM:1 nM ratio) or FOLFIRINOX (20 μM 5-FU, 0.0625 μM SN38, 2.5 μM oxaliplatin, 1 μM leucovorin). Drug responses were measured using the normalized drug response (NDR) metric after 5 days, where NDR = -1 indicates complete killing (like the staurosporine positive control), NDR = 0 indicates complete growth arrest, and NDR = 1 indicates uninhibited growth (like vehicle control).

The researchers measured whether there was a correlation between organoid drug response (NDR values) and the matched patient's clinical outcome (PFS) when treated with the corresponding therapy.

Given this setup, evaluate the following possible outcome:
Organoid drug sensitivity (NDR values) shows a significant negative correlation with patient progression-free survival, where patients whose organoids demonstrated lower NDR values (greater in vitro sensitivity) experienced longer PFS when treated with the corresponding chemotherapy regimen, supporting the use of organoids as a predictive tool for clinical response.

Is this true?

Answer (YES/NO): NO